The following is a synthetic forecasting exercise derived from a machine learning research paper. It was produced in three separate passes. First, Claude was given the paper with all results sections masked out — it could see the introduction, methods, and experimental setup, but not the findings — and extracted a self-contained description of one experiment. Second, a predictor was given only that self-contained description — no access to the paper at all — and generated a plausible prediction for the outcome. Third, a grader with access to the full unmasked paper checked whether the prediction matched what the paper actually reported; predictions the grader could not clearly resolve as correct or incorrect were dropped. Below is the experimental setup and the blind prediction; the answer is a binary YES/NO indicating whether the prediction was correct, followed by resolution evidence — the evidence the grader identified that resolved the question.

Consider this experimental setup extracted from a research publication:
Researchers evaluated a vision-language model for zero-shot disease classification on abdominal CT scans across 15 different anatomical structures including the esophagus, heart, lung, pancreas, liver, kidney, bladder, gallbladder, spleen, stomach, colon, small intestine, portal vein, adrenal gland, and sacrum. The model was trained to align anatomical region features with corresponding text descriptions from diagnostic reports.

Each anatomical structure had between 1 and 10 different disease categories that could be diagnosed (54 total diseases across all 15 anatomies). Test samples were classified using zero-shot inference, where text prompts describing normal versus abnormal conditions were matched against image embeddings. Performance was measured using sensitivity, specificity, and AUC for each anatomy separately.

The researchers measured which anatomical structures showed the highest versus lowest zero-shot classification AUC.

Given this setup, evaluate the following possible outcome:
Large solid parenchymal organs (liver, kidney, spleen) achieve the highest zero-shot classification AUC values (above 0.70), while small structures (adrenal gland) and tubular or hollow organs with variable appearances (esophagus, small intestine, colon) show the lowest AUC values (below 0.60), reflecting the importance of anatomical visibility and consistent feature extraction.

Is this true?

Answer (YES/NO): NO